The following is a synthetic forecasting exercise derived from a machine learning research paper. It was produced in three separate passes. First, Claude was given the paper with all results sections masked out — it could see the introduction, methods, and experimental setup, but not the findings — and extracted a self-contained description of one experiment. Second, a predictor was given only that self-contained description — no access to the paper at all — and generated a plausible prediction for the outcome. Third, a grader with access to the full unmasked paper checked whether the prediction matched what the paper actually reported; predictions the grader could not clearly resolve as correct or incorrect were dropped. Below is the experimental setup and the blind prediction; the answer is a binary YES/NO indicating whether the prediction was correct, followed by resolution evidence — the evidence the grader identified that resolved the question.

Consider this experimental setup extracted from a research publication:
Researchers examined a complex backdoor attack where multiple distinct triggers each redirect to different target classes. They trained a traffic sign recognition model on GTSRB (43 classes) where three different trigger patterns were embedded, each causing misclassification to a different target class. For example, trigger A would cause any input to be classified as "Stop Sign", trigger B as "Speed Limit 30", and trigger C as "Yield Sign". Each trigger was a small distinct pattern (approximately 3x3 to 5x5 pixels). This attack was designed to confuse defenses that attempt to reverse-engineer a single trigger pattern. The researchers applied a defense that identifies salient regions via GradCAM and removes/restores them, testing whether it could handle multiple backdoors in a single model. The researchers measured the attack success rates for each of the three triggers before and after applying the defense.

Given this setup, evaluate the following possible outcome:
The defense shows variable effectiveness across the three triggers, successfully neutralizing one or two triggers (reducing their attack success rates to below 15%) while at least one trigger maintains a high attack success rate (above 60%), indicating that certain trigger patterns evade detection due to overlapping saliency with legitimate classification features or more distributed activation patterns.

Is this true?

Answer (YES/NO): NO